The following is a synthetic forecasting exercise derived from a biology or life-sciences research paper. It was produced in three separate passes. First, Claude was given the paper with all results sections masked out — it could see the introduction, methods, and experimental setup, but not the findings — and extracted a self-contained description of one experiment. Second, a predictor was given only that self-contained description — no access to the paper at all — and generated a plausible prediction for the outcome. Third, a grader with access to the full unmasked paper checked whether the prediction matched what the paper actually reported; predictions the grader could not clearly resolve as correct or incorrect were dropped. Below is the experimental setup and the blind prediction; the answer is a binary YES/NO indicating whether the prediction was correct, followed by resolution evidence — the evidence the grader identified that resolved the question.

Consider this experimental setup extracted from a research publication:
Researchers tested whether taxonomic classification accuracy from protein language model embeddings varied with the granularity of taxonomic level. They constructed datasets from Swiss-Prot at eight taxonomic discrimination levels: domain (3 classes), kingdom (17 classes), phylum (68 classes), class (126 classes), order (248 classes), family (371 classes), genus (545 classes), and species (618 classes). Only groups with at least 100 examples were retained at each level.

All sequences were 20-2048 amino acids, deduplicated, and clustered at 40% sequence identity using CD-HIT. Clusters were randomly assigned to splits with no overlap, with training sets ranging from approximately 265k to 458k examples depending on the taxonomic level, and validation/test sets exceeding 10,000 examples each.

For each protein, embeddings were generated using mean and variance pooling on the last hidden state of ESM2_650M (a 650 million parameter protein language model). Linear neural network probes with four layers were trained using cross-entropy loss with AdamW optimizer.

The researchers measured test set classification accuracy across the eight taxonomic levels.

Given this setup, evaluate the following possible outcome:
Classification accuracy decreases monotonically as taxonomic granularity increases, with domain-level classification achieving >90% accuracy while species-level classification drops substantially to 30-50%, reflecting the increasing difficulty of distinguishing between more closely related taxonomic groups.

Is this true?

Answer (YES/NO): NO